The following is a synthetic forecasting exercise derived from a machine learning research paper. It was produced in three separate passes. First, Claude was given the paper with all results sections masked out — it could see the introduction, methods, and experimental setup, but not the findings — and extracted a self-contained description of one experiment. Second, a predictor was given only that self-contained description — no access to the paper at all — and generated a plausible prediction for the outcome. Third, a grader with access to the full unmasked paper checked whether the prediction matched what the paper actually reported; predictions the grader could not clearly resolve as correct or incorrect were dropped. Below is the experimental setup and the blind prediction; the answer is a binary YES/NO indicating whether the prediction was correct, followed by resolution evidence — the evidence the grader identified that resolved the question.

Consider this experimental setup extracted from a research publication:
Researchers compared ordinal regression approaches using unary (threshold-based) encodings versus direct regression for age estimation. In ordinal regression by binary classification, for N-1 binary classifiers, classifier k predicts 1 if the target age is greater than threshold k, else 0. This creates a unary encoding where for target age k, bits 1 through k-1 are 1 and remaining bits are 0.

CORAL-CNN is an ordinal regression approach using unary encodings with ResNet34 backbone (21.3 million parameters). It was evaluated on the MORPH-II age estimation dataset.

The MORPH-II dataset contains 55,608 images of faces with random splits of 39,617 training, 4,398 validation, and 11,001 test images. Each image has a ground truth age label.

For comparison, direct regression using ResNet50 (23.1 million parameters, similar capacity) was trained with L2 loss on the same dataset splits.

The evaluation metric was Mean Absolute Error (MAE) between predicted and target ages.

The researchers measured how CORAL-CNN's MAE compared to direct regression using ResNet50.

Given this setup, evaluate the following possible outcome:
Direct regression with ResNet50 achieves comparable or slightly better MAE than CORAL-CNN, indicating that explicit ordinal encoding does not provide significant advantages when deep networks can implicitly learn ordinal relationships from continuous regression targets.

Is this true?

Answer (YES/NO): YES